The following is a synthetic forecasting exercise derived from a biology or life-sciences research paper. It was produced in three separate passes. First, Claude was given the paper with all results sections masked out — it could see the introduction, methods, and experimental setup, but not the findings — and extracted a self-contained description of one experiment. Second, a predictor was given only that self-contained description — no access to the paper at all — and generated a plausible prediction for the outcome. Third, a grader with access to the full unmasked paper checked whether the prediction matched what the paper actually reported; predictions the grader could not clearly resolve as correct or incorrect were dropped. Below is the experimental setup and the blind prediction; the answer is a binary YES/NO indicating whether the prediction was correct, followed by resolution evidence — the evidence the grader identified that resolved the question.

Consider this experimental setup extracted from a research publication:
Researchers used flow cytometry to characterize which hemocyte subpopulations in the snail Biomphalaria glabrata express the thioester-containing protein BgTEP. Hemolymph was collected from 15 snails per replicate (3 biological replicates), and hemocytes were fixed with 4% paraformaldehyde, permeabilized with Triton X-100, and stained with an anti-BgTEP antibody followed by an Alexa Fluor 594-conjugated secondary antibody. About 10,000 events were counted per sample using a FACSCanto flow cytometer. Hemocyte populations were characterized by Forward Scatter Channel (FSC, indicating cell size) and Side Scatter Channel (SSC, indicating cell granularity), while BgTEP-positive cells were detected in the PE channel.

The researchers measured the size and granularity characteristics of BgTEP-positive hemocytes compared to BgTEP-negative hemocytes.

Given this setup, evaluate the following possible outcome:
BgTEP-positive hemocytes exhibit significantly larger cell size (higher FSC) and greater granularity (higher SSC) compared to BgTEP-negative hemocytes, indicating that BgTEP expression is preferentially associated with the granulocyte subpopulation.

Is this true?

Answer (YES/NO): NO